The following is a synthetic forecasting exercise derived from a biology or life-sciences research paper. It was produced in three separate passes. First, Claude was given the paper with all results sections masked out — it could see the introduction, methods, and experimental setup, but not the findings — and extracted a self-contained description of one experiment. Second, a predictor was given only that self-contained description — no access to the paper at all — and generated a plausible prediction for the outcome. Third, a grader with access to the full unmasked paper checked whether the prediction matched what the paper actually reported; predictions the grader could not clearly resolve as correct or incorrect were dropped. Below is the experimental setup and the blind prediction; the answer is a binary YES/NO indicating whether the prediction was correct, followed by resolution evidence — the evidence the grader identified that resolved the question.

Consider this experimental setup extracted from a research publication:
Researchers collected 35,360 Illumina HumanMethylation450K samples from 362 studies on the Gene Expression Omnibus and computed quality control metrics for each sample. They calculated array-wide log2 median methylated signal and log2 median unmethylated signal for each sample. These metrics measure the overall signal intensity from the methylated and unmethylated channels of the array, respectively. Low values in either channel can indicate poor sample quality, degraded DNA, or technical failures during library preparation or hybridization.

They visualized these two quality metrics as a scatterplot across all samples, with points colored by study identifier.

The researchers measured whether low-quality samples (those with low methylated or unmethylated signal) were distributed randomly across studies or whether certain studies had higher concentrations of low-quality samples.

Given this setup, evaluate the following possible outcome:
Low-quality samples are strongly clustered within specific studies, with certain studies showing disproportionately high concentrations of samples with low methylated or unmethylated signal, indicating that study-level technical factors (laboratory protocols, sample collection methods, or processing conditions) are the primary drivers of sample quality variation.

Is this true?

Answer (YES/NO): YES